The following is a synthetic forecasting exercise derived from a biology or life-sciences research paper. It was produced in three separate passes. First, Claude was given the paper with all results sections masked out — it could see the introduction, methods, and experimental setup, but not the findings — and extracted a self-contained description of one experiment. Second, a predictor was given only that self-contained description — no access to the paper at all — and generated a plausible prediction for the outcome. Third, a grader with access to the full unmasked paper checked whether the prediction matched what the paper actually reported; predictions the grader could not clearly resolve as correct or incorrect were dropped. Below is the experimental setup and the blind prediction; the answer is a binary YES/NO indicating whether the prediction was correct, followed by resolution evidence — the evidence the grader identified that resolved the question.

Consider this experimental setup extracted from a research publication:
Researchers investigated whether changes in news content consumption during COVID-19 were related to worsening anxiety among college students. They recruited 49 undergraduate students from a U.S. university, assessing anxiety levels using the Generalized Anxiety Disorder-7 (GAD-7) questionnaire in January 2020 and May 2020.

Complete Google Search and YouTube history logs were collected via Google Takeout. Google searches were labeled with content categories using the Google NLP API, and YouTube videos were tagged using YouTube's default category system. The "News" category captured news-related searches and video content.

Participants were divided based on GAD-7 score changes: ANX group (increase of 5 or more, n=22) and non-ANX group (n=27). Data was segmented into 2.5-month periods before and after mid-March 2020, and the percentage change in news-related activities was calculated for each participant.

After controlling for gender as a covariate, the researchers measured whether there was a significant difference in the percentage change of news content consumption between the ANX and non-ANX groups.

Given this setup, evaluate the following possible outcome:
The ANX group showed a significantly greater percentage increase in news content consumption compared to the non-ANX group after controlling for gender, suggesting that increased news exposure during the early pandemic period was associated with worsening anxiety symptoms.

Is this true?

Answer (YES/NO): NO